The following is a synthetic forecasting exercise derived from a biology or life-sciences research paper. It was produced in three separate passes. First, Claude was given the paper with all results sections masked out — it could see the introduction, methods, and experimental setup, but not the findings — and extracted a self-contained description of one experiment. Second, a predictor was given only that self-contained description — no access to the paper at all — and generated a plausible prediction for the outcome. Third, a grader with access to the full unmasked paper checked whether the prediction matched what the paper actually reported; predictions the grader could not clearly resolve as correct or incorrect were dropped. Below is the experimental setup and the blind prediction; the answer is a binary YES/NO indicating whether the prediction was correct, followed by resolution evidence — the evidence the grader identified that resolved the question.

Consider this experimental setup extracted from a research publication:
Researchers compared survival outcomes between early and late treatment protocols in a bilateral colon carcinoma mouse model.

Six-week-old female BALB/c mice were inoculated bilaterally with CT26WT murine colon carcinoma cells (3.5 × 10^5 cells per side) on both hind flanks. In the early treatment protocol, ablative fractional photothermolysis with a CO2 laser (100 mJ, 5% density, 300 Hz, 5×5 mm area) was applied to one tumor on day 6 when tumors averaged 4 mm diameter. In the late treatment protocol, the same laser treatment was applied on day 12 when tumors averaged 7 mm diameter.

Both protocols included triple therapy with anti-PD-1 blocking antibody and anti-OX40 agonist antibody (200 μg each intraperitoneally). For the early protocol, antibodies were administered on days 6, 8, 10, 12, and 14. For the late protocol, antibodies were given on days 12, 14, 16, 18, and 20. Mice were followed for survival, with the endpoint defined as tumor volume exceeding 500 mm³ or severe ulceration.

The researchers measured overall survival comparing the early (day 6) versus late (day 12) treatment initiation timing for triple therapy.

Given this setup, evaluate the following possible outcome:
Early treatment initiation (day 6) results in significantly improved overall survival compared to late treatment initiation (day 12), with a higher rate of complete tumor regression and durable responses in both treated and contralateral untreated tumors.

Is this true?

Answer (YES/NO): YES